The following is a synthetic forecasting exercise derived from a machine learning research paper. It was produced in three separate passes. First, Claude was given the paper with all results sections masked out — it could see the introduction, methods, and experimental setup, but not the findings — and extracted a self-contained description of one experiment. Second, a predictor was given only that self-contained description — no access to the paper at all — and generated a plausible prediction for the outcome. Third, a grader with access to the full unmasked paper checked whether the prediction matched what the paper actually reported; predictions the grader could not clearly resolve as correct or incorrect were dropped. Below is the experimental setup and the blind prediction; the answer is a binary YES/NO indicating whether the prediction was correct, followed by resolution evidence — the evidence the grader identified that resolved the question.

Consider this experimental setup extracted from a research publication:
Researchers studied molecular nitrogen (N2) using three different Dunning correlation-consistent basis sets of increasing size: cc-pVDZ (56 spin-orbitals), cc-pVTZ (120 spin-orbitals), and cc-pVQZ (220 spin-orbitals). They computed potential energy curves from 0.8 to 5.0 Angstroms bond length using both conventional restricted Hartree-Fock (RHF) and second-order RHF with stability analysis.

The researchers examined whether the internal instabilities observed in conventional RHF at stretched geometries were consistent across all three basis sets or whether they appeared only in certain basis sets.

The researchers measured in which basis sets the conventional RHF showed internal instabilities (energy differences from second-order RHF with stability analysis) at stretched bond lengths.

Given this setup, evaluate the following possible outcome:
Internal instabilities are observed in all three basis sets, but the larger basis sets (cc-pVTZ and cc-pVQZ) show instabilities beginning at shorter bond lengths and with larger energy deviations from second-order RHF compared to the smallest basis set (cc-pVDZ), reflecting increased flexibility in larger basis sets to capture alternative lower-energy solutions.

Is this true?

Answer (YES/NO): NO